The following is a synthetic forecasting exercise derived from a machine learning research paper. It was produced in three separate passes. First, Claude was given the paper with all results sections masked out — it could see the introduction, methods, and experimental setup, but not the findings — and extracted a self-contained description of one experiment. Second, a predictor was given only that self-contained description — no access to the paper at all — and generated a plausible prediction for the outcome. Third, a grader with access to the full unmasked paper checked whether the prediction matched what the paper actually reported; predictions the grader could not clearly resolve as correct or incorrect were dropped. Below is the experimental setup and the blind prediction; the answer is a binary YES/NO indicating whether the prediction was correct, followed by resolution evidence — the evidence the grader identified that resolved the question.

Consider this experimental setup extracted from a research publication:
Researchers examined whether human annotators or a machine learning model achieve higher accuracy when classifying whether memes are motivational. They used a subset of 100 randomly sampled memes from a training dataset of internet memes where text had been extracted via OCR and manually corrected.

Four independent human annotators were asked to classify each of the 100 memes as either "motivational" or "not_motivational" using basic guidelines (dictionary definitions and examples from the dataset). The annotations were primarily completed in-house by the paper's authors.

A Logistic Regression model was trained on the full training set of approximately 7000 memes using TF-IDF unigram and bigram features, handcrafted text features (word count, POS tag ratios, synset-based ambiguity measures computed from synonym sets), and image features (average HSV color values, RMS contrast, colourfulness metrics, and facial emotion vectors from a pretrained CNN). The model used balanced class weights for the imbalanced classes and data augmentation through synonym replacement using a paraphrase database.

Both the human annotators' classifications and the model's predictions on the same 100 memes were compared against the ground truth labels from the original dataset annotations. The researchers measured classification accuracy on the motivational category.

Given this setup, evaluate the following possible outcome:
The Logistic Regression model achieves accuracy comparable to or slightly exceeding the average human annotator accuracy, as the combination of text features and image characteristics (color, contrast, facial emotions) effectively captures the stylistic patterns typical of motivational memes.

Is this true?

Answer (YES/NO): NO